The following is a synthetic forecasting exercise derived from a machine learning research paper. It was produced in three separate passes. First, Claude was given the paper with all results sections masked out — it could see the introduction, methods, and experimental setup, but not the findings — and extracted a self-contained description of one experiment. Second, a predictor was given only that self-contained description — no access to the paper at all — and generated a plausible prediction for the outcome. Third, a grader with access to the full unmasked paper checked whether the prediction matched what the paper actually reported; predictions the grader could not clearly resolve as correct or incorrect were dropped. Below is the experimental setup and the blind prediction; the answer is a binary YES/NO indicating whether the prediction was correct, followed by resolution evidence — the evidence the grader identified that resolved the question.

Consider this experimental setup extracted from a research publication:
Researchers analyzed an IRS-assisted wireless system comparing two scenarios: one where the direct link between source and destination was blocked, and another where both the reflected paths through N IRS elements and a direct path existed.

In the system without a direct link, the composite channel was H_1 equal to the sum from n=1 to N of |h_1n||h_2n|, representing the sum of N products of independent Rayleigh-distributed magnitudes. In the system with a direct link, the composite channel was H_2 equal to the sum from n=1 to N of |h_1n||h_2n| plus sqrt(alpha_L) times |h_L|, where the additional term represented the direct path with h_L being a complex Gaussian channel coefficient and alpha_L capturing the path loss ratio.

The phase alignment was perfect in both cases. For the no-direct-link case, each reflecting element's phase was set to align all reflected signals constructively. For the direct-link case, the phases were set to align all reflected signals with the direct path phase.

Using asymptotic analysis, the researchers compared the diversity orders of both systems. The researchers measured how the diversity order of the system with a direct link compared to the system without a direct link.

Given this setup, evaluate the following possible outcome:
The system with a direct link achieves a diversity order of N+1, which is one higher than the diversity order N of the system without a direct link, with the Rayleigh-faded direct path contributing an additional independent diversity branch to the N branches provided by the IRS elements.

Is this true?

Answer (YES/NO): YES